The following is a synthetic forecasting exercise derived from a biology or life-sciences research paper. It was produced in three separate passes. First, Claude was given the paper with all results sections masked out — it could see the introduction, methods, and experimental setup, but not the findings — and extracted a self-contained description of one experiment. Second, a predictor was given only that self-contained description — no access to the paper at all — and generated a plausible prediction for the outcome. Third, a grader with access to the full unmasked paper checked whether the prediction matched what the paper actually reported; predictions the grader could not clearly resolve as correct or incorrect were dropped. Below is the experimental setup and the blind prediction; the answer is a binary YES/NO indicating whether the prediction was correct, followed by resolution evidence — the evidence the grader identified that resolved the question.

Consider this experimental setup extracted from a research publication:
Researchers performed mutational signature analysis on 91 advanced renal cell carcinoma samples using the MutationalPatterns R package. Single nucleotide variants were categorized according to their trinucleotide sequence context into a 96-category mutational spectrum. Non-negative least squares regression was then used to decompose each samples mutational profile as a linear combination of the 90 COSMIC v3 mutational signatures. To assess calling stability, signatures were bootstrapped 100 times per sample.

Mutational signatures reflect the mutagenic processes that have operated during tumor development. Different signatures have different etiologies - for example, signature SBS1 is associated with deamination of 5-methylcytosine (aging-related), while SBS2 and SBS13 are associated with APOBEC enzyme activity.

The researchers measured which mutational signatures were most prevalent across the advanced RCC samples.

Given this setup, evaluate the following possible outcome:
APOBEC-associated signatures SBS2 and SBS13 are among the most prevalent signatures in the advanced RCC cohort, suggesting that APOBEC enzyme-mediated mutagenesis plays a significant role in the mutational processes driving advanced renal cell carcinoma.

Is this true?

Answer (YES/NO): NO